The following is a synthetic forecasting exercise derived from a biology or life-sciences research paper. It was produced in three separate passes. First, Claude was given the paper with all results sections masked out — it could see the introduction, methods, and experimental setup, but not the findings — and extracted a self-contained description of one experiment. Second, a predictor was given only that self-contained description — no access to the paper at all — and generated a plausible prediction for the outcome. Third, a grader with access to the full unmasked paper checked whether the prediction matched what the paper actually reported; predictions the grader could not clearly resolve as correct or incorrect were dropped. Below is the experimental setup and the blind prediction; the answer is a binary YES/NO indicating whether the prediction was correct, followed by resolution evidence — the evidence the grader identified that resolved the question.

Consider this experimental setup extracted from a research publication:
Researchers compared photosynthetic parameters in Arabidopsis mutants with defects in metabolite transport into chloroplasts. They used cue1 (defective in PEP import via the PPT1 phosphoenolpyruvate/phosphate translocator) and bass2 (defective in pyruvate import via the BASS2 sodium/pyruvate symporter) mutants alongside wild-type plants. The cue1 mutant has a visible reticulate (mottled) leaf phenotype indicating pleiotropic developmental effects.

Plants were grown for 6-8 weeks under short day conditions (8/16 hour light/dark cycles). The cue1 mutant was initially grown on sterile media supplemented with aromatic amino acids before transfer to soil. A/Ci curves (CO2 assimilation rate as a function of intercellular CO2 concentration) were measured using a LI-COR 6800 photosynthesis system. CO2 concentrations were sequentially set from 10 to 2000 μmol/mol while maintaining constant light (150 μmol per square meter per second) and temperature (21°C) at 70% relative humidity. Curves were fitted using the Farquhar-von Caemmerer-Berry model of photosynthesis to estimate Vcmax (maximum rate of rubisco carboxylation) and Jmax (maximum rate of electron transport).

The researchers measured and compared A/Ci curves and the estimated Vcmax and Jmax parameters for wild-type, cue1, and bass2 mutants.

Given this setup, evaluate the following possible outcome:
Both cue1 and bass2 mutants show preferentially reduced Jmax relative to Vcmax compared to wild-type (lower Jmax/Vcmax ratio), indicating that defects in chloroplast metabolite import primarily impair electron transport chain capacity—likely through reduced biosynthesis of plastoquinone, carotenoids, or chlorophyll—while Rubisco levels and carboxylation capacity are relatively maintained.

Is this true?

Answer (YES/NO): NO